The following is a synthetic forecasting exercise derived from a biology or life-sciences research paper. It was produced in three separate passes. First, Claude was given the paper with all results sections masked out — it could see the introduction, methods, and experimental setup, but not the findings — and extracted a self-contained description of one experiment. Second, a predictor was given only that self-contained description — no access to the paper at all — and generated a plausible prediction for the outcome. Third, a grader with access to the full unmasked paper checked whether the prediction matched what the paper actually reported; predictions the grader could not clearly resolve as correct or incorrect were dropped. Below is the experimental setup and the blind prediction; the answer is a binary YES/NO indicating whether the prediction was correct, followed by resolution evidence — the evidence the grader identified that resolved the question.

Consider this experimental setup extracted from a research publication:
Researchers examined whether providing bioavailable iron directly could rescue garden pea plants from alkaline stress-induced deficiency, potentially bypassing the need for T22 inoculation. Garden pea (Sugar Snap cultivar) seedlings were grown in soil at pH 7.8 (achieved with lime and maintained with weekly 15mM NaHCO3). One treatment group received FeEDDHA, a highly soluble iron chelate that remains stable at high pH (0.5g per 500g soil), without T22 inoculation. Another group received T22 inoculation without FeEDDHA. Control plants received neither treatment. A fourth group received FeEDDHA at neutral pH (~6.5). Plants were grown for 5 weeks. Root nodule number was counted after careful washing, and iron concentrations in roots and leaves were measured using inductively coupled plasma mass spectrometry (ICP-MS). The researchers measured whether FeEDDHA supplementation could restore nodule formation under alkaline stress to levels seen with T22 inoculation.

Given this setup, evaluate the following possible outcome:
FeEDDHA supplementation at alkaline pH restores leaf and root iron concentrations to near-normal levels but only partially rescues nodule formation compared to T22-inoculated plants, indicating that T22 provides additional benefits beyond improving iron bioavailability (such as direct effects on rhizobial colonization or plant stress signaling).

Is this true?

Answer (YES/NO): NO